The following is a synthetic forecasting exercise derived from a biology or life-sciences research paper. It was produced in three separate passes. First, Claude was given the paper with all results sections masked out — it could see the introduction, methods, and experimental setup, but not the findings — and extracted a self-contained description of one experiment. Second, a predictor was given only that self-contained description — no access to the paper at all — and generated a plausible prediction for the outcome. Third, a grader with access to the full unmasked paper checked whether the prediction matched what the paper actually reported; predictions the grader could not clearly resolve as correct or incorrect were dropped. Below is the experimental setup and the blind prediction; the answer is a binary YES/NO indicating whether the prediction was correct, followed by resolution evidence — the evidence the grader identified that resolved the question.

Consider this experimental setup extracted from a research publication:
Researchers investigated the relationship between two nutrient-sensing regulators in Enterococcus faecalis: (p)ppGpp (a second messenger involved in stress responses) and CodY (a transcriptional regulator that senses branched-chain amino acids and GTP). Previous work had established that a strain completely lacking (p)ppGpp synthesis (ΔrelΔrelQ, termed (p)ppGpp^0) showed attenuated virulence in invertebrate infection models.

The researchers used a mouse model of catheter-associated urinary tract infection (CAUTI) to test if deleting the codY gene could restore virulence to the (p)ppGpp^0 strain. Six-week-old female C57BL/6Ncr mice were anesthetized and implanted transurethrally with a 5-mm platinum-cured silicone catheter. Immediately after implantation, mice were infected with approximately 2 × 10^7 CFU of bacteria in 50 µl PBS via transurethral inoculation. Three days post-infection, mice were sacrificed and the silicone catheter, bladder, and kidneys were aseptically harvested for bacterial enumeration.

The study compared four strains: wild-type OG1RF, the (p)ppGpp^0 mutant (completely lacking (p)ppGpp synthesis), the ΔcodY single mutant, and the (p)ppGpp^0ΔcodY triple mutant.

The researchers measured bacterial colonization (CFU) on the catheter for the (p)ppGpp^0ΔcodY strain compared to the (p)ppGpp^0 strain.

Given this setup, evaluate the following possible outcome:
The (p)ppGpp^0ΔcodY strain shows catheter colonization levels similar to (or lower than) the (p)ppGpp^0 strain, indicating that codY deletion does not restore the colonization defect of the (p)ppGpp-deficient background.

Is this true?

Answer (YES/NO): NO